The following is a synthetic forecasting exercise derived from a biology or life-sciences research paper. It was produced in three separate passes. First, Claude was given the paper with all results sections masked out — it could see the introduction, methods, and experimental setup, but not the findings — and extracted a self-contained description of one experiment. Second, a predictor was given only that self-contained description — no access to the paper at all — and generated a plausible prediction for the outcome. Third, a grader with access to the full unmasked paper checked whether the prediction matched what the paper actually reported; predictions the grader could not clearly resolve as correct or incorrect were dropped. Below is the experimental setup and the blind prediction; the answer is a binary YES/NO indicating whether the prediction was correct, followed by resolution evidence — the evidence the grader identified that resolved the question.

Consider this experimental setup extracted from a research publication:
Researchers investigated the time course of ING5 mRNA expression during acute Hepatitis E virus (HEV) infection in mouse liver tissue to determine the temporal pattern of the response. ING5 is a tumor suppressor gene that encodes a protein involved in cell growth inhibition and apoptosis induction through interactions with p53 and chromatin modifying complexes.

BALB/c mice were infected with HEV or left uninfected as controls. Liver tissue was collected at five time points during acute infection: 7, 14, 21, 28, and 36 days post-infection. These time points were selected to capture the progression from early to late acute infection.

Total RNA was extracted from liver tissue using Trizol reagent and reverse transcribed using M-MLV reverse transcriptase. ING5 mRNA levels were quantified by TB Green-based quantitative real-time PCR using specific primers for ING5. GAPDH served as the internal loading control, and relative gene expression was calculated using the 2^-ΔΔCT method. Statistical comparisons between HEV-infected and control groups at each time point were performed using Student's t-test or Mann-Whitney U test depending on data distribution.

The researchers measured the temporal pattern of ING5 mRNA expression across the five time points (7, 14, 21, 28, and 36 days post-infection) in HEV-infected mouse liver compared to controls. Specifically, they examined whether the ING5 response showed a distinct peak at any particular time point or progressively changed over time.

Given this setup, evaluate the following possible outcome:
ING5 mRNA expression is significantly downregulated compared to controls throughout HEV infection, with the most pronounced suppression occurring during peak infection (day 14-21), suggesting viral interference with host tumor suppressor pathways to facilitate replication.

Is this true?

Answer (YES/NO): NO